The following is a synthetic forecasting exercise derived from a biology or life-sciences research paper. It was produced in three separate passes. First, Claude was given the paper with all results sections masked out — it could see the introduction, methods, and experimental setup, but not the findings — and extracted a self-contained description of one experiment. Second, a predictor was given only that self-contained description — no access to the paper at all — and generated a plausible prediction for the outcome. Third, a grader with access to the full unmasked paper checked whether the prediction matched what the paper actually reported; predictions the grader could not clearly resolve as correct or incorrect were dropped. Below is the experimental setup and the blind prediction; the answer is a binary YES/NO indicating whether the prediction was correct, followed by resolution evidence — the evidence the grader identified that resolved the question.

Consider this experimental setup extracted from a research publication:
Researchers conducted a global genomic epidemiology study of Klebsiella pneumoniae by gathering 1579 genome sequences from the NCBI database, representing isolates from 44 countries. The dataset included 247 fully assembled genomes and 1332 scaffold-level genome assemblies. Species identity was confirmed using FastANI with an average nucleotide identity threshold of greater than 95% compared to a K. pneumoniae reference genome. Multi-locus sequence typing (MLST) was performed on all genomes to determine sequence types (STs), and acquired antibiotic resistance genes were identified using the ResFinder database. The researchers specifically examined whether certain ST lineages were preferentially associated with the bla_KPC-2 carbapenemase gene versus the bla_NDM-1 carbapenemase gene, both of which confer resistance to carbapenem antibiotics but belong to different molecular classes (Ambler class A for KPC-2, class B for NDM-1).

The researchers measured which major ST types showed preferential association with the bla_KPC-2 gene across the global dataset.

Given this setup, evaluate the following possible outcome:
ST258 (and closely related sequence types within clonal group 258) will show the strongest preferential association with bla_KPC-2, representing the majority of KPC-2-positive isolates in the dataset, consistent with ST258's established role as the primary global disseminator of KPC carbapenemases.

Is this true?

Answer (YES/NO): NO